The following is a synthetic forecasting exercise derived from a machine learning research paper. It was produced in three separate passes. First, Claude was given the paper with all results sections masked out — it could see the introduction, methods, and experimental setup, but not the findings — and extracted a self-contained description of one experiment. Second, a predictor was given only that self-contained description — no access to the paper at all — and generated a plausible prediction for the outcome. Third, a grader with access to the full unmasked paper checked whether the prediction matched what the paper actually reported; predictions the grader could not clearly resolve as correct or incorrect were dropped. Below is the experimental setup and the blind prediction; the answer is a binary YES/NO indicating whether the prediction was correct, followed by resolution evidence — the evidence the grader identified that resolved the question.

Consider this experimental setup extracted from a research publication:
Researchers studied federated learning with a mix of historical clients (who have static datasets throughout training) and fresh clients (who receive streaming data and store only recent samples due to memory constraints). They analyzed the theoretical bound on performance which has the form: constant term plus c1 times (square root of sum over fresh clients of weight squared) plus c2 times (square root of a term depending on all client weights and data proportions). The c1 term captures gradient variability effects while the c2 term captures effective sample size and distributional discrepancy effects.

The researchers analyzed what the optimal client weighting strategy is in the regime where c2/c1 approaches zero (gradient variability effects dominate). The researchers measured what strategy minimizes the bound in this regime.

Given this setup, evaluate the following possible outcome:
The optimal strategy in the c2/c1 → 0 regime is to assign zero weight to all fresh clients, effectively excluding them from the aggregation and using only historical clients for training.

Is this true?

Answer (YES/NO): YES